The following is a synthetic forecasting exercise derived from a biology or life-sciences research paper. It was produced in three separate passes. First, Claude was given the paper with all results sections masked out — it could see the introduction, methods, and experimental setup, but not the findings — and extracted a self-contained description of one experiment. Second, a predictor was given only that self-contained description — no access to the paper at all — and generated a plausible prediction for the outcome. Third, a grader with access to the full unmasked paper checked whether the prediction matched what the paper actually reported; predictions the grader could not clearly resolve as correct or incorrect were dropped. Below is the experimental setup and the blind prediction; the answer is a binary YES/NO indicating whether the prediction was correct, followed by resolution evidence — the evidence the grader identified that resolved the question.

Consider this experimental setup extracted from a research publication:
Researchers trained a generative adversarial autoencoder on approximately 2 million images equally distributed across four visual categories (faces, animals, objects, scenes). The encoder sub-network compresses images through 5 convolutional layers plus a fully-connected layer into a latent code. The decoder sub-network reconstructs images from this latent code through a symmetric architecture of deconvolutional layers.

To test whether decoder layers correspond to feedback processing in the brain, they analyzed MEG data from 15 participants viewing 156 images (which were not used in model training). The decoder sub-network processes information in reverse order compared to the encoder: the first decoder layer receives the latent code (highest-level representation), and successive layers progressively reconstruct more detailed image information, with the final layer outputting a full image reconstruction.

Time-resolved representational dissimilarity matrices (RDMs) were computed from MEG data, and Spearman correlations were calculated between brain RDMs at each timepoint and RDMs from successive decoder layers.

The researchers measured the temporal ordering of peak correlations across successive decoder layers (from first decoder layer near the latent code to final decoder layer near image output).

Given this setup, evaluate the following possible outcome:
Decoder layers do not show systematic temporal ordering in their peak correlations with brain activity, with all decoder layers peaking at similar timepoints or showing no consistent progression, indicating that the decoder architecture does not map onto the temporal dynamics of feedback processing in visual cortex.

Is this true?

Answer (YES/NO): NO